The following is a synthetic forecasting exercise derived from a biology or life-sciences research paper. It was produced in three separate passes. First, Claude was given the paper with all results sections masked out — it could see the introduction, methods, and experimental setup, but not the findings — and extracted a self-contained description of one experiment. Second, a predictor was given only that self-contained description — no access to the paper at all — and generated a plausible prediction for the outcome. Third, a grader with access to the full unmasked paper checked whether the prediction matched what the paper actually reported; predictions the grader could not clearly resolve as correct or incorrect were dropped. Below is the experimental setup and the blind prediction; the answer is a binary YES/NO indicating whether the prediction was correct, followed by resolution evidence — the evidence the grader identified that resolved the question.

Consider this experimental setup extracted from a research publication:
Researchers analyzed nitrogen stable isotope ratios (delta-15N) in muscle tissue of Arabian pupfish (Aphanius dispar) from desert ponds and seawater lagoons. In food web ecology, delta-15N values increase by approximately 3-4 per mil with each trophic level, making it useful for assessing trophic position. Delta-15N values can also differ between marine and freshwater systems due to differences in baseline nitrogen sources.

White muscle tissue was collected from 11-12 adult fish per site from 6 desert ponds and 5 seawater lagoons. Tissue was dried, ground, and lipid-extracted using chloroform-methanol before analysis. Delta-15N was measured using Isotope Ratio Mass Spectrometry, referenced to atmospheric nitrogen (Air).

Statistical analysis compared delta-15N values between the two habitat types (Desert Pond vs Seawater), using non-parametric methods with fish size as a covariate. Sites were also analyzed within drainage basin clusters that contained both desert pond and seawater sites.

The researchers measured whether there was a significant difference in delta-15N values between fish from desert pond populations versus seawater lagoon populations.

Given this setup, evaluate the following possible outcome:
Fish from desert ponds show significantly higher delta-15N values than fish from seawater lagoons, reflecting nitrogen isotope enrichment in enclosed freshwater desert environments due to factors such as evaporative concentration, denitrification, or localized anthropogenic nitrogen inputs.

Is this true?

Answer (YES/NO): YES